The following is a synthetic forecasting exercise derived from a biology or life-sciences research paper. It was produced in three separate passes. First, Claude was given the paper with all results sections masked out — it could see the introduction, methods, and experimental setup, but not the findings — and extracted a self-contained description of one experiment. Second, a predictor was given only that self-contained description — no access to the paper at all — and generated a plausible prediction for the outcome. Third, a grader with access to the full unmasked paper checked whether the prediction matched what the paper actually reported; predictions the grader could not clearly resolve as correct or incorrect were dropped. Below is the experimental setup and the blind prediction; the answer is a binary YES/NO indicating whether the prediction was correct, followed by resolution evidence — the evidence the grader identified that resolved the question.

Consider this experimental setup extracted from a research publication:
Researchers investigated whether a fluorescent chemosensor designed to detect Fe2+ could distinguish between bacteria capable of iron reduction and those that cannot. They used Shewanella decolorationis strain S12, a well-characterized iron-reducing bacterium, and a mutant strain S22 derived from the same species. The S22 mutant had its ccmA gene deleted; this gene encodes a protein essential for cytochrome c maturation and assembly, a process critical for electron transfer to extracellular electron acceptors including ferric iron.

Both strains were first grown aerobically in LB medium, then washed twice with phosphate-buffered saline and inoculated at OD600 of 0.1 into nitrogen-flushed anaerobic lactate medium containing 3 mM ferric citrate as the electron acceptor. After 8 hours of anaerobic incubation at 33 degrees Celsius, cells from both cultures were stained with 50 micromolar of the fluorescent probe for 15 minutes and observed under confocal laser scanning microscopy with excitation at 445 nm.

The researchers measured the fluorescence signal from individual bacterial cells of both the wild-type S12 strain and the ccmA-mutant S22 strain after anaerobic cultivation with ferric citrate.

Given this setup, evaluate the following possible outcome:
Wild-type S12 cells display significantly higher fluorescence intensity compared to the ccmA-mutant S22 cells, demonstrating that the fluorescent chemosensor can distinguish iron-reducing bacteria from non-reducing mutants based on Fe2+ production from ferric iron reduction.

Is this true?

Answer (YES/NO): YES